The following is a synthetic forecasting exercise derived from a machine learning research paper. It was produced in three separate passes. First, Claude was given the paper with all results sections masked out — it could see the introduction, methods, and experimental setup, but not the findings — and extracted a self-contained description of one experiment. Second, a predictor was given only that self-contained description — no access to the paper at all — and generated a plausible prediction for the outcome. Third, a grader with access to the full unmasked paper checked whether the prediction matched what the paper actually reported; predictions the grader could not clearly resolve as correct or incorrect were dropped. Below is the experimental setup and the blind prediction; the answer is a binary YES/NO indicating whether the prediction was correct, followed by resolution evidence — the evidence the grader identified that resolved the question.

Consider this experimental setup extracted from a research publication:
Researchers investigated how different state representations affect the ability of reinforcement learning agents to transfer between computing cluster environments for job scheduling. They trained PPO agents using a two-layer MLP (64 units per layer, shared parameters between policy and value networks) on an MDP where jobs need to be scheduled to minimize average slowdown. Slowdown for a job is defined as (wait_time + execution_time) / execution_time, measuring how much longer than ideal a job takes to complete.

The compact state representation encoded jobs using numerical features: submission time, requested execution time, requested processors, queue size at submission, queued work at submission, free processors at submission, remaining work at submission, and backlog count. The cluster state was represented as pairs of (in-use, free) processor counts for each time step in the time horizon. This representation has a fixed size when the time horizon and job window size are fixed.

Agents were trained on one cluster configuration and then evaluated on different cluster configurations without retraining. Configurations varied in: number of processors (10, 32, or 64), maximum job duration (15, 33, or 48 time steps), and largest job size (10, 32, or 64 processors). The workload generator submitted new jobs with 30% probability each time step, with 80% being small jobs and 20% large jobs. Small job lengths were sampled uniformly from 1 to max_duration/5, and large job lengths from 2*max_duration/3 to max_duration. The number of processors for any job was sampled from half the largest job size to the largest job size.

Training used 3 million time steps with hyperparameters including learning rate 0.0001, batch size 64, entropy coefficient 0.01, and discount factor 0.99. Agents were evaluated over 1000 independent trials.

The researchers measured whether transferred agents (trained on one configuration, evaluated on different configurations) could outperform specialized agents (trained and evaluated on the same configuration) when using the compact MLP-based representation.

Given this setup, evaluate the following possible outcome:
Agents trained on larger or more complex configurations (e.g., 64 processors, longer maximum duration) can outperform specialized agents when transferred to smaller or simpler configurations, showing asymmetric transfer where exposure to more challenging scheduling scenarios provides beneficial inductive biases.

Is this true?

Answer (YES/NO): NO